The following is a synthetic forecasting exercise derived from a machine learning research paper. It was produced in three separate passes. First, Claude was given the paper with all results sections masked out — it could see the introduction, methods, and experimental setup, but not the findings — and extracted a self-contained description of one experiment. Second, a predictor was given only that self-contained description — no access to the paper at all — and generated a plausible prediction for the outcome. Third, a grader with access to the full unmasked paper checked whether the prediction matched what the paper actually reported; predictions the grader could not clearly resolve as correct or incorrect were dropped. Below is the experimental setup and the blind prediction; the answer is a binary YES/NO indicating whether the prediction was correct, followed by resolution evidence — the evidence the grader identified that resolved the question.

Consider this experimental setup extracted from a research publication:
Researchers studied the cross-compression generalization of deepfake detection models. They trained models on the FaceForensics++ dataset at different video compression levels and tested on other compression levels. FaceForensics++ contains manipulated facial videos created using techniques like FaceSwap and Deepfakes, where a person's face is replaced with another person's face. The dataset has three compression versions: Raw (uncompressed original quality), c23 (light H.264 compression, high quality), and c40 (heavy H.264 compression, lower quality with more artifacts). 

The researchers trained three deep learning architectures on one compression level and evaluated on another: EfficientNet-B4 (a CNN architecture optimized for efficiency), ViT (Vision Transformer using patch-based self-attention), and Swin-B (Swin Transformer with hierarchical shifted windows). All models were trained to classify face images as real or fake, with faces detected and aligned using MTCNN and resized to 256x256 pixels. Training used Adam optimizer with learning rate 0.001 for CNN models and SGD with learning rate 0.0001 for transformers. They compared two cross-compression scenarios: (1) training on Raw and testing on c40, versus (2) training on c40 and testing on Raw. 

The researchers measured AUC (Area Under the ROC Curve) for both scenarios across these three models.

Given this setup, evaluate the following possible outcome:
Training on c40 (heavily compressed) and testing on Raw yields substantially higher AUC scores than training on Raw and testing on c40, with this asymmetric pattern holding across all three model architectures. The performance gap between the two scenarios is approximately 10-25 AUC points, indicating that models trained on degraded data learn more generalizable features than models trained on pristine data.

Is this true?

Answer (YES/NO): NO